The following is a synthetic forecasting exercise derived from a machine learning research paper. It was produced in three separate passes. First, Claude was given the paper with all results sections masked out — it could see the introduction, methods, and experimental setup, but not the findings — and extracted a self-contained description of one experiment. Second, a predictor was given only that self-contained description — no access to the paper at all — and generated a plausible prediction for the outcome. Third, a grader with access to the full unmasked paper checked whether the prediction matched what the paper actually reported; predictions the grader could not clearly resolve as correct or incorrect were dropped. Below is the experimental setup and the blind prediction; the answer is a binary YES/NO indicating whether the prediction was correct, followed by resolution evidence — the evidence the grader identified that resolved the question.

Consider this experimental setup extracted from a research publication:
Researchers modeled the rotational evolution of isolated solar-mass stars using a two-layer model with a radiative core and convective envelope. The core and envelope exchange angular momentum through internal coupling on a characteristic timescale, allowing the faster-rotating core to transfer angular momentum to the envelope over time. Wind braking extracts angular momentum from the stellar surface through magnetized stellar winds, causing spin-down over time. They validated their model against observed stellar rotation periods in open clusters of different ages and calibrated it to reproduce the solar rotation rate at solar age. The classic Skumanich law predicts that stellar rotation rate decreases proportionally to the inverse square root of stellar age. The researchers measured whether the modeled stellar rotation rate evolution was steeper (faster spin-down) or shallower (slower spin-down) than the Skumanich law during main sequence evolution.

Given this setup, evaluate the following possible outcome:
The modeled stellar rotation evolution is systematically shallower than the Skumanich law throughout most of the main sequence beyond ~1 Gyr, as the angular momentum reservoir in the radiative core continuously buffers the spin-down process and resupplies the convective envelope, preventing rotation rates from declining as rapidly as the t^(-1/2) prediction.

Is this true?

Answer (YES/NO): NO